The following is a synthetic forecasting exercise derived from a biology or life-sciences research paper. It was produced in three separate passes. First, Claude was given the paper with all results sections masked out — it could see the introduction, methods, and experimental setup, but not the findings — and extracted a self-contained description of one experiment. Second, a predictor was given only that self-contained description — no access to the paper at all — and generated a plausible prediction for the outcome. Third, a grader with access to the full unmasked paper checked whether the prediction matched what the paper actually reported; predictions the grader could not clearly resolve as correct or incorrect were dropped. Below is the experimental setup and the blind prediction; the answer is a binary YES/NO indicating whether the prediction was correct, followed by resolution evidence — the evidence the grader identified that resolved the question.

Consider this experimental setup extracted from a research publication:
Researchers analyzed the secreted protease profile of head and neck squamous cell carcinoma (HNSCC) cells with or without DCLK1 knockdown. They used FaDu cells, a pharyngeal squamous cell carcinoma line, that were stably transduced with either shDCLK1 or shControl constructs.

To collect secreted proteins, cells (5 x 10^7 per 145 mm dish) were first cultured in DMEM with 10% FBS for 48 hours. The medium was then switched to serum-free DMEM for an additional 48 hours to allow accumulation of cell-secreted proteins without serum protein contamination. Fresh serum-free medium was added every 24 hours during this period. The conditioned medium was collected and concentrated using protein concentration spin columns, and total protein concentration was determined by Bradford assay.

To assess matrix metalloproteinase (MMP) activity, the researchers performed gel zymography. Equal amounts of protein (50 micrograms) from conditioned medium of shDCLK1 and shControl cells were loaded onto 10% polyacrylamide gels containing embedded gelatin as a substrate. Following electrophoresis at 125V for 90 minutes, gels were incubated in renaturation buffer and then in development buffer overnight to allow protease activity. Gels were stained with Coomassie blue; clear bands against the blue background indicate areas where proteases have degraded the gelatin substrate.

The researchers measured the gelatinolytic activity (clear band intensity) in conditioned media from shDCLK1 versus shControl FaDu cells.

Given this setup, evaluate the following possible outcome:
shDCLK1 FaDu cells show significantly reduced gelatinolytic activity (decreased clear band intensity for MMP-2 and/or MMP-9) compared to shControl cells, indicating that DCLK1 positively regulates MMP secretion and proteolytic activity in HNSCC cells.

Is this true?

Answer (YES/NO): YES